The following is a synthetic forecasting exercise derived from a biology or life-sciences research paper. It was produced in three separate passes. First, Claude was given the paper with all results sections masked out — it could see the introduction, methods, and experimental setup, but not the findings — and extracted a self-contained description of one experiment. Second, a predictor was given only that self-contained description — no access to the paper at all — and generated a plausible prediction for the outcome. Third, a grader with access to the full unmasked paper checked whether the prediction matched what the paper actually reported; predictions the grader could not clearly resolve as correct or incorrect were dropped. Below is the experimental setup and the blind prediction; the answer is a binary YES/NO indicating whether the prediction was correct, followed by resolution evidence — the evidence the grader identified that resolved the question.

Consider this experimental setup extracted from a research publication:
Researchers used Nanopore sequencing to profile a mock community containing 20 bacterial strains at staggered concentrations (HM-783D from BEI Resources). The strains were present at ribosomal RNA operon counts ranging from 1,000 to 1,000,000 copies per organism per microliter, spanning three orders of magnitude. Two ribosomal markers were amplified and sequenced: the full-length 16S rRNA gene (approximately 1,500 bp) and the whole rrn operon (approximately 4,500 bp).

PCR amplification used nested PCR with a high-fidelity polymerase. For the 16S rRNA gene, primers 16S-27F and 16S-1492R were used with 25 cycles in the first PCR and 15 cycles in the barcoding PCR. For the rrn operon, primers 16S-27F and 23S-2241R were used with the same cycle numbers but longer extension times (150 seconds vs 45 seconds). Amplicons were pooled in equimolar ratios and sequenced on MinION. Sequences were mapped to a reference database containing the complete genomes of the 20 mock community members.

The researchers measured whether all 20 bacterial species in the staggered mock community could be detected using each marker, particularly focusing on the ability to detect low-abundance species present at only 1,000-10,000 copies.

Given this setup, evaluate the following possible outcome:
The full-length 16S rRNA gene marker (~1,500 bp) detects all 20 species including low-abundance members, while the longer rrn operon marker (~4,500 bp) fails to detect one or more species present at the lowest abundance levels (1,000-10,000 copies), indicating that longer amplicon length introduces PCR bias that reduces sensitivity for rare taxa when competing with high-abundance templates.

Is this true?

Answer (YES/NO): YES